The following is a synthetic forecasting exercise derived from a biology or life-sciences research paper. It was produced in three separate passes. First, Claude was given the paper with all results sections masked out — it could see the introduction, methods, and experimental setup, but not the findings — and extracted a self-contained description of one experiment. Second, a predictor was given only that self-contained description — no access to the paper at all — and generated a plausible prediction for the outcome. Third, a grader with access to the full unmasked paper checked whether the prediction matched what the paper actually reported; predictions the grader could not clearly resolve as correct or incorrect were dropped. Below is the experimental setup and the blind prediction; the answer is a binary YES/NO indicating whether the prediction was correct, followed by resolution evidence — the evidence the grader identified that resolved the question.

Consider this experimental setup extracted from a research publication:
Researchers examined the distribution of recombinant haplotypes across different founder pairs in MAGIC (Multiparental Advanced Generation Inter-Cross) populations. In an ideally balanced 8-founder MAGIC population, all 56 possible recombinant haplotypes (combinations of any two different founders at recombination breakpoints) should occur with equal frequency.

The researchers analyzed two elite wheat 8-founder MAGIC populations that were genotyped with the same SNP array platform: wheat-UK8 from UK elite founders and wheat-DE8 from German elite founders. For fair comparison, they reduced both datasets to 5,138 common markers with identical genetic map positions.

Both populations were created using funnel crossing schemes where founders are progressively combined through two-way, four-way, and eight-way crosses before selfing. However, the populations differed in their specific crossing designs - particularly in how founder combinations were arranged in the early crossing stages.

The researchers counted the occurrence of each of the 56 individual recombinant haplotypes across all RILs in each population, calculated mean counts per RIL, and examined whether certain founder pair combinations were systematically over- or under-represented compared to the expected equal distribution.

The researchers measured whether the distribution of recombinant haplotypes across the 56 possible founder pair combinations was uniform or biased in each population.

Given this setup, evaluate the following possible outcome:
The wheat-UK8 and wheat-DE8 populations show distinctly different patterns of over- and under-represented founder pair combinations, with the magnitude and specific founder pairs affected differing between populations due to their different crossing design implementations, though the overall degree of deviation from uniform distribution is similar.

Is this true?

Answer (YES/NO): NO